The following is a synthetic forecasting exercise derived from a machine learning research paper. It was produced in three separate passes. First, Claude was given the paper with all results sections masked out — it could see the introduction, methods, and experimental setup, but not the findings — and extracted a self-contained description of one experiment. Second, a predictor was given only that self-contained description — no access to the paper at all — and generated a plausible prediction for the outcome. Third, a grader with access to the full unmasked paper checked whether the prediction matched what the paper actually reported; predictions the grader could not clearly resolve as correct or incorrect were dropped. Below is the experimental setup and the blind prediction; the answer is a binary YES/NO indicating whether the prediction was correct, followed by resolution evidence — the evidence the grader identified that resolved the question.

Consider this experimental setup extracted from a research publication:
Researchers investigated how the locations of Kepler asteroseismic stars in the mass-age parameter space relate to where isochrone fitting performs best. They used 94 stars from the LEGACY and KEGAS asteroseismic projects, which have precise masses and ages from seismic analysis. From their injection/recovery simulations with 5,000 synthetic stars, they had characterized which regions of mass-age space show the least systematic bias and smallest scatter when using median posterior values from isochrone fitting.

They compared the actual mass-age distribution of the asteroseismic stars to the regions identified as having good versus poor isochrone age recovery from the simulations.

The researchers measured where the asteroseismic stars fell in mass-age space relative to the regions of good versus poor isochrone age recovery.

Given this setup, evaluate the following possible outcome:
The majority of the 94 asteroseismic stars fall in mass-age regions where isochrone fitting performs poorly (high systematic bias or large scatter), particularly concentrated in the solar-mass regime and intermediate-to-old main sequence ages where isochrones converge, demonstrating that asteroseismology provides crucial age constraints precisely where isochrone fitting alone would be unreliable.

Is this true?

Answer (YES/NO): NO